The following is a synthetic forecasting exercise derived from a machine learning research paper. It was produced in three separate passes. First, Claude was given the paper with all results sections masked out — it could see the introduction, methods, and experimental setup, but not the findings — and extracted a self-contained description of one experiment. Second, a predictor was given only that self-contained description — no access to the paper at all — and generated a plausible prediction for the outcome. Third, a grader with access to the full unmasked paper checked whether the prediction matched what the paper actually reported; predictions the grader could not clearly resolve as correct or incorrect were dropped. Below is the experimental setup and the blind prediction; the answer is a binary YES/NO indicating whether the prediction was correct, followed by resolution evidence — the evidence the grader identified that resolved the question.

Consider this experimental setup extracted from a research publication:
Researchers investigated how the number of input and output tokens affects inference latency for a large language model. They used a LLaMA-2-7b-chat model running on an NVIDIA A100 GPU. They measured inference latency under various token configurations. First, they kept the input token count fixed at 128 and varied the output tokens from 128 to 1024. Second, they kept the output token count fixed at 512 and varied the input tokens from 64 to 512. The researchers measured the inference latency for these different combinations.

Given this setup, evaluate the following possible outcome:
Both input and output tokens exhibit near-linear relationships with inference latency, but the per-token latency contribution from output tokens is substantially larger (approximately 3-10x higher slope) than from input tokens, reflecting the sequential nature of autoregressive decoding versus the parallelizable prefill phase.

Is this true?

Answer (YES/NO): NO